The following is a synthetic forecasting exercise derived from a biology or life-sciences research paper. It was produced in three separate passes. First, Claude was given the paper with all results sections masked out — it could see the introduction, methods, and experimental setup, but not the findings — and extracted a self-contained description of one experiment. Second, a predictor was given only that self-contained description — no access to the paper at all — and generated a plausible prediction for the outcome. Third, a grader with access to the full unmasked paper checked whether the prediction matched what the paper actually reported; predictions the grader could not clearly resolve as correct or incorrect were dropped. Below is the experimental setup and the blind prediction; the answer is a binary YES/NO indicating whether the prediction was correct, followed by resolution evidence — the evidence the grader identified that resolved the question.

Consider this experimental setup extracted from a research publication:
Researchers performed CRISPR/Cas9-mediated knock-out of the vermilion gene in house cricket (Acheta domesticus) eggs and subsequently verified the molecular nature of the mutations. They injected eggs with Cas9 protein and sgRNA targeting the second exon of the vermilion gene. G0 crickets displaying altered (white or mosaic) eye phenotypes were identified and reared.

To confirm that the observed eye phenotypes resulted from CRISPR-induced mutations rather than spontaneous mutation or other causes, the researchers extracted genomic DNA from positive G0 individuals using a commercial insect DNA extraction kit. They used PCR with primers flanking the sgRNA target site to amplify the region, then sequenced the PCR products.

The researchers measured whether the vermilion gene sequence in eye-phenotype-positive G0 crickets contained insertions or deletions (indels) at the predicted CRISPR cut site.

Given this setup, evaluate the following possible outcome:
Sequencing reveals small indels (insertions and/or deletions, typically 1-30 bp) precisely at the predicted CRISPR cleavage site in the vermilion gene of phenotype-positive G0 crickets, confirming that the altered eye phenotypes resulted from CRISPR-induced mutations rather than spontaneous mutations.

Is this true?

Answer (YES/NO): NO